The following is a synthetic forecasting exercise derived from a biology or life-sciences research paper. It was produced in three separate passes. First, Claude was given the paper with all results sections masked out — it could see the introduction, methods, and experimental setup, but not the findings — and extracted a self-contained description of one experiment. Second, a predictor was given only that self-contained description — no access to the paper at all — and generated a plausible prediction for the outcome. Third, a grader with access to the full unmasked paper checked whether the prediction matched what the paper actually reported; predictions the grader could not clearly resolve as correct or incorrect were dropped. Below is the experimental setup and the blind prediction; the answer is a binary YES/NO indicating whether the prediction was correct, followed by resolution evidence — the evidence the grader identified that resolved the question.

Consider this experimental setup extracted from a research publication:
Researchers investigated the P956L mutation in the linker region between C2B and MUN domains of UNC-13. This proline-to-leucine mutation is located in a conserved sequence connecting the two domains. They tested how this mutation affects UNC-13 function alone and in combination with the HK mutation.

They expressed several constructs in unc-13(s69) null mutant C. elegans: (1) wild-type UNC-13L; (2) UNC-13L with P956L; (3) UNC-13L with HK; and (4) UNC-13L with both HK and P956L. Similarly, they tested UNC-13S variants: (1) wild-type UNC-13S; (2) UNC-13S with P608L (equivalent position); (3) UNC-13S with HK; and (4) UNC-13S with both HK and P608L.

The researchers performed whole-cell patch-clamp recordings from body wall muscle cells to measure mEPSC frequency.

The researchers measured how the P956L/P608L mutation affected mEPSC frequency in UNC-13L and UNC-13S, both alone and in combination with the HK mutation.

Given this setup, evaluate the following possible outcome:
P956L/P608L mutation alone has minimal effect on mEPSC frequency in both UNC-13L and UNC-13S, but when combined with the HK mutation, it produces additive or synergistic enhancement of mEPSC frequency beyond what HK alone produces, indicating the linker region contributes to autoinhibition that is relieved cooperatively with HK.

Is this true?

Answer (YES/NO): NO